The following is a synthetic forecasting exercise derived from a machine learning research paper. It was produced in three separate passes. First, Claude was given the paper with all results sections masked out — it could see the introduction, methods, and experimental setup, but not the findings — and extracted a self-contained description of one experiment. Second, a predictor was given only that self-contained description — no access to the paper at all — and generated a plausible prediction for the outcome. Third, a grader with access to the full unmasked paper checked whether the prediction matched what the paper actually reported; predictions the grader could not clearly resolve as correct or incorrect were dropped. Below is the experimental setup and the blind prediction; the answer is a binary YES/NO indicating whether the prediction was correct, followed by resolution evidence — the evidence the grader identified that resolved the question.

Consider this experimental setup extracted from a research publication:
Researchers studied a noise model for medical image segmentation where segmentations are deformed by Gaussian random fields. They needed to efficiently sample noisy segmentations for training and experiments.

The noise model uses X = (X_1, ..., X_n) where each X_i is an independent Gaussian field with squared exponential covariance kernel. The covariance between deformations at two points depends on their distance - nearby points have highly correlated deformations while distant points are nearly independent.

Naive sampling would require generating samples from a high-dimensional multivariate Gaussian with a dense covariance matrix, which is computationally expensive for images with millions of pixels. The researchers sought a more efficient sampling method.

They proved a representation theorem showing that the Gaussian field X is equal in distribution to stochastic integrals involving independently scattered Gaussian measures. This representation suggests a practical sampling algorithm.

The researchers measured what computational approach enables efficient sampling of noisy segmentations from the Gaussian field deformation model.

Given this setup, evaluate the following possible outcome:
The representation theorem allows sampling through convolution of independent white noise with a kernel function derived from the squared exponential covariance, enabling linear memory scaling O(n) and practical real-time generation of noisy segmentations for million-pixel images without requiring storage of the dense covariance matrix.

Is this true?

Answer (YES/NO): NO